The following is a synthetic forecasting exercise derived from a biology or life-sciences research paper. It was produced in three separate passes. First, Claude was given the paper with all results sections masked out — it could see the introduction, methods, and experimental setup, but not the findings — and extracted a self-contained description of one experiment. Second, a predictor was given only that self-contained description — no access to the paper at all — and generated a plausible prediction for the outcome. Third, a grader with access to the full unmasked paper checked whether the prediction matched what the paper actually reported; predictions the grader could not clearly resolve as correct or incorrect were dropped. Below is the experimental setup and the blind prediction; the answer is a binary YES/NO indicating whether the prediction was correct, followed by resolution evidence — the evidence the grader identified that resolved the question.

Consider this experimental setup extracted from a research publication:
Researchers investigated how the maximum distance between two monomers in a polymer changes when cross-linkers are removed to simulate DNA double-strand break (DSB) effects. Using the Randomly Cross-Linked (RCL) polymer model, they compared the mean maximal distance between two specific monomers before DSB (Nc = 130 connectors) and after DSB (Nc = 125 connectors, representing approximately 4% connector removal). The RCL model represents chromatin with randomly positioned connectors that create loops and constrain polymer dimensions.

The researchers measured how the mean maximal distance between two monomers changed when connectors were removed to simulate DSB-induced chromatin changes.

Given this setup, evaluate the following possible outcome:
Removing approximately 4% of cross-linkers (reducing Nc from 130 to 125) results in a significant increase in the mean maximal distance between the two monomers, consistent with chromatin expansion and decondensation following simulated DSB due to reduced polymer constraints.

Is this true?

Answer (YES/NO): YES